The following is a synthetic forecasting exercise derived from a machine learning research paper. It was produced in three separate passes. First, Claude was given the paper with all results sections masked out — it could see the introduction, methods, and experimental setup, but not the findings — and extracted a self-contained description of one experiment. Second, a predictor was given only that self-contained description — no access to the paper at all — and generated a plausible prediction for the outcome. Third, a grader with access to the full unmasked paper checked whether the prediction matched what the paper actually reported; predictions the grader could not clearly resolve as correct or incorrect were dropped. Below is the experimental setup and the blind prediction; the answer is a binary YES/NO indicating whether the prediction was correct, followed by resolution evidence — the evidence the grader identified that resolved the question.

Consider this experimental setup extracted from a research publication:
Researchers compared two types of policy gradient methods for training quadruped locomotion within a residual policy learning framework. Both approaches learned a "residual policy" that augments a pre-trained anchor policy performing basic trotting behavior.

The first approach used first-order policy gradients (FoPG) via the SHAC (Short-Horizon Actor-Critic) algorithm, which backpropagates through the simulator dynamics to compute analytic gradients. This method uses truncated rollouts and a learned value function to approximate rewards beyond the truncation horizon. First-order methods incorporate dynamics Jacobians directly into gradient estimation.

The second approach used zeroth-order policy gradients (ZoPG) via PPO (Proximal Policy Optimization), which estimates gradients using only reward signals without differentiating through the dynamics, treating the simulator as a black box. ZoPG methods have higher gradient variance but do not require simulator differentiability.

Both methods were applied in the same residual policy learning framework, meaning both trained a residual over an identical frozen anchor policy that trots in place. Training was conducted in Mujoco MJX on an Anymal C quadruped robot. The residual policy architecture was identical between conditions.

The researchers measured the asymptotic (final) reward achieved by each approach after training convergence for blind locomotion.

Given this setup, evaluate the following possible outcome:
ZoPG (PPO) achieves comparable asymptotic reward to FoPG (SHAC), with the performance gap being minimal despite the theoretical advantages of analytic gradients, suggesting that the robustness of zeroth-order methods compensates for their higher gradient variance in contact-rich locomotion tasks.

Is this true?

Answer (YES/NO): NO